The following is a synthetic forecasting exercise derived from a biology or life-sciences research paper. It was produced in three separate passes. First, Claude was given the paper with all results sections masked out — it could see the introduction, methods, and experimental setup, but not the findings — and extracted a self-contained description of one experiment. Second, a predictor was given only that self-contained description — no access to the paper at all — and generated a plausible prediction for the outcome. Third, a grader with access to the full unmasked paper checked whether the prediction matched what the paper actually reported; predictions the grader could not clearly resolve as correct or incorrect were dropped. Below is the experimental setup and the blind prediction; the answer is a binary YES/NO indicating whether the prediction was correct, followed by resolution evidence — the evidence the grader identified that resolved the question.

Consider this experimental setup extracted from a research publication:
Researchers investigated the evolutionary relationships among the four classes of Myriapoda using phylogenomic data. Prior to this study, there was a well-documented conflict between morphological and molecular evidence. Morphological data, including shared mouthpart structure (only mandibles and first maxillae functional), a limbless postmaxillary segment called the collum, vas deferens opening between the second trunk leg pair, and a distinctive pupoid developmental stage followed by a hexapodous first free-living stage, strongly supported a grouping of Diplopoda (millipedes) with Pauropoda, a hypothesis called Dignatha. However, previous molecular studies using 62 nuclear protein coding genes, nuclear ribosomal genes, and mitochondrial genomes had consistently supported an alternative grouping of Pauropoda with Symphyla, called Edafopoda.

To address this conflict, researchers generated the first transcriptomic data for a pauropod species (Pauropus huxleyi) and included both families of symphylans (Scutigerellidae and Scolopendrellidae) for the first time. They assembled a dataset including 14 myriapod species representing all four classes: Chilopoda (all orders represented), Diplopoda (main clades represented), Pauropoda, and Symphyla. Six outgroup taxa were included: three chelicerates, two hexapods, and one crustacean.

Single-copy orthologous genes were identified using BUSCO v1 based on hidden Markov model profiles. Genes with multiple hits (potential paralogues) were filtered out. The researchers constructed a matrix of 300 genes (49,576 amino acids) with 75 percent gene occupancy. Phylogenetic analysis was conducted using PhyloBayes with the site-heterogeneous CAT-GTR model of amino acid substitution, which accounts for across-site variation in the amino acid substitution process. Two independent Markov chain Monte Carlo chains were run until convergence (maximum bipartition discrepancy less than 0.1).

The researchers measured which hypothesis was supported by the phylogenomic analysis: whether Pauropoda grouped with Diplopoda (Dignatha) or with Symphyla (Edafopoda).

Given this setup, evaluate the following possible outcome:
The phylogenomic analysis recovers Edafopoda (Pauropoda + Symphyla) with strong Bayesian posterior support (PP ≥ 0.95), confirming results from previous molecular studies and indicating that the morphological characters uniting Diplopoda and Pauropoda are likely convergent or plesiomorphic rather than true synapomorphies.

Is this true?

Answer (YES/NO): NO